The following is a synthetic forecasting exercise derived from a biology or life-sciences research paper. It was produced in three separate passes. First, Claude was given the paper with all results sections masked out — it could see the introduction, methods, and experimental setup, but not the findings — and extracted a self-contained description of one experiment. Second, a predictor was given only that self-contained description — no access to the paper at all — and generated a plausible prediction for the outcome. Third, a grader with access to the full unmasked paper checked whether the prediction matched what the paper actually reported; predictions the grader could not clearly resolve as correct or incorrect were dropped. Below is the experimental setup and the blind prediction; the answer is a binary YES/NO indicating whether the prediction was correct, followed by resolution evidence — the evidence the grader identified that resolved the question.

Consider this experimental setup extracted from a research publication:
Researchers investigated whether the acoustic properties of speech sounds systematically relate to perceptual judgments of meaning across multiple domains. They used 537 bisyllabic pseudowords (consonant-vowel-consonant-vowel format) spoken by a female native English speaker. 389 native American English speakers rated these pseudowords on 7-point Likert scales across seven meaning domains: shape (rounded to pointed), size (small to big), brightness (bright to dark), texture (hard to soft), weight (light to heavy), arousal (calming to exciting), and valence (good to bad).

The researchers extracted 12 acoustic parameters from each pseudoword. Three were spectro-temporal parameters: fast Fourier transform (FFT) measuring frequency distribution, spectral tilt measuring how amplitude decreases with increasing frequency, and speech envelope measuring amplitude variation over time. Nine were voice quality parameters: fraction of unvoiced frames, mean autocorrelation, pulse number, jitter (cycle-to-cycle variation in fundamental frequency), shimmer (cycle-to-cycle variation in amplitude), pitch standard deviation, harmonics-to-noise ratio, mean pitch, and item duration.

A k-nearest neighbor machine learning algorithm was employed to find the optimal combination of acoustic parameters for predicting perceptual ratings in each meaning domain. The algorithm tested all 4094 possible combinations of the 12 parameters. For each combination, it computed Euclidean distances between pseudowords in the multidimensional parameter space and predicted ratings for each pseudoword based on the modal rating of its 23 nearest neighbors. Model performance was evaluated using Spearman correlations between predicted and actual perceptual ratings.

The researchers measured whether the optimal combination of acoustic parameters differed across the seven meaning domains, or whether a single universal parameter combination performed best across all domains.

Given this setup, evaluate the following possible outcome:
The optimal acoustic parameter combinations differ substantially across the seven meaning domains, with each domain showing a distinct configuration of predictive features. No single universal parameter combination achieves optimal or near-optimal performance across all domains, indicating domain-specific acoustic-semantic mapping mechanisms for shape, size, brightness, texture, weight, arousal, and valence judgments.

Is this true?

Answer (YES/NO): YES